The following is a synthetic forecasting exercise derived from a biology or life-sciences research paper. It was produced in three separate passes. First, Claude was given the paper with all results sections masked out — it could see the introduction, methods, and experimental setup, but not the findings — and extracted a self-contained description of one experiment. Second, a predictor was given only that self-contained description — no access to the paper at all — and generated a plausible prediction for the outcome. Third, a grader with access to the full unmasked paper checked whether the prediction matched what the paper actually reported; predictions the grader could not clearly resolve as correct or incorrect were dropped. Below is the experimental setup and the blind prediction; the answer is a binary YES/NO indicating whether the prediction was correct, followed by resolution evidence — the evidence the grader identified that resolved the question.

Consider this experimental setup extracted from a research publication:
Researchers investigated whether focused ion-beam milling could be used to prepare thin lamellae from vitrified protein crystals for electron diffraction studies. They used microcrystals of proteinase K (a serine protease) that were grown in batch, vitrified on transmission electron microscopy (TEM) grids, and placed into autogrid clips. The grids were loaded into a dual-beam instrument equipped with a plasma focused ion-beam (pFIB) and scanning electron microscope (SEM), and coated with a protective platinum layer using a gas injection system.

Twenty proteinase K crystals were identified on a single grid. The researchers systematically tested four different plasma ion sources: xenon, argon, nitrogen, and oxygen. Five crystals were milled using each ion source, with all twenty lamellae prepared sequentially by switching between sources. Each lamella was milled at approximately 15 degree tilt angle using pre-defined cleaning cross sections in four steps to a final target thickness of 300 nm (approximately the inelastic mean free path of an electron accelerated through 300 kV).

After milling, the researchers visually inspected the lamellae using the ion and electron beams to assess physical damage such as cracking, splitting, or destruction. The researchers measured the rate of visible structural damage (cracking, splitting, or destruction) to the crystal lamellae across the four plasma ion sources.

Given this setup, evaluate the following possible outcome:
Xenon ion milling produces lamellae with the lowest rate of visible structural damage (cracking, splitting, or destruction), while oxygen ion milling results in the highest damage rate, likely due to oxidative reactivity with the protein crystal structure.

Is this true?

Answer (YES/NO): NO